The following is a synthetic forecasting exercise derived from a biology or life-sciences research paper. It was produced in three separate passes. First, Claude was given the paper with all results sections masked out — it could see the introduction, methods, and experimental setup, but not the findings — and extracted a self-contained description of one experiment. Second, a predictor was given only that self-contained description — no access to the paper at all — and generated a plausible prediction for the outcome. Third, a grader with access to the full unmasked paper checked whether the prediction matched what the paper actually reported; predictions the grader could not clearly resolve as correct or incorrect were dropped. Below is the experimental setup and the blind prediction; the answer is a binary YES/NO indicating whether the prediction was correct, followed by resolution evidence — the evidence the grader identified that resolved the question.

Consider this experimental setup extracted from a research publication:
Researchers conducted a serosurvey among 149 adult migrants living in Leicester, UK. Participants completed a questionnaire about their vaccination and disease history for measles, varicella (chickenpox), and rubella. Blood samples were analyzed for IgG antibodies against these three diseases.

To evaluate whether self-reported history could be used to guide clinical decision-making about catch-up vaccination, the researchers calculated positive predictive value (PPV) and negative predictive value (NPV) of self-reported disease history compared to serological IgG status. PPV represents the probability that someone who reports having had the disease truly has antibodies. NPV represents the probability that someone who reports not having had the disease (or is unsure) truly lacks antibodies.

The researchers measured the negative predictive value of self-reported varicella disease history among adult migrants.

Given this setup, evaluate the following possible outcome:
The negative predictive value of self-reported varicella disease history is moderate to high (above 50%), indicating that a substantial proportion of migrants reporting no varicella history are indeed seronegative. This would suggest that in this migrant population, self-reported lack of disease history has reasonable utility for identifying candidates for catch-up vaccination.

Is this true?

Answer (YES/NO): NO